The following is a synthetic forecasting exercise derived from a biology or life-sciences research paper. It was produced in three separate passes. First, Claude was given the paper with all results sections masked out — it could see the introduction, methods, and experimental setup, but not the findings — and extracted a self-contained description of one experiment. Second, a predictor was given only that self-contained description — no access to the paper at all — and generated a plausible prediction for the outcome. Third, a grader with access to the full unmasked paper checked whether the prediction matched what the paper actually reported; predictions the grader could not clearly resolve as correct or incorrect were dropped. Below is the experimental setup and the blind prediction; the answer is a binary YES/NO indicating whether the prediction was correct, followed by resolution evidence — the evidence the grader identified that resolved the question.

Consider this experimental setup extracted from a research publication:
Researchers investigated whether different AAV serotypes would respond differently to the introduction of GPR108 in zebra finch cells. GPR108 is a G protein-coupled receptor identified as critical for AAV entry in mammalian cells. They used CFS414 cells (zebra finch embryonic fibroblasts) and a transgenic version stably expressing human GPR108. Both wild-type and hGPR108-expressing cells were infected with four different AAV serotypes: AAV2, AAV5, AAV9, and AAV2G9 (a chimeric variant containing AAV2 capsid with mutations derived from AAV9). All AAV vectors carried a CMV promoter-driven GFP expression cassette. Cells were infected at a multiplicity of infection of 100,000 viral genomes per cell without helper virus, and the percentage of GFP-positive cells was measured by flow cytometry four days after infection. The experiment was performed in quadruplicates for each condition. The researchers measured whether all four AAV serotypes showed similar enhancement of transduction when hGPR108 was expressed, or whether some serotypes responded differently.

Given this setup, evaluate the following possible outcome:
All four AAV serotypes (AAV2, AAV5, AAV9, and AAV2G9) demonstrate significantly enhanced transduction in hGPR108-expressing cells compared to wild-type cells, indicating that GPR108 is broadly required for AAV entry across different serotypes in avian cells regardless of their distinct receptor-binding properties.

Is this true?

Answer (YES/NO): NO